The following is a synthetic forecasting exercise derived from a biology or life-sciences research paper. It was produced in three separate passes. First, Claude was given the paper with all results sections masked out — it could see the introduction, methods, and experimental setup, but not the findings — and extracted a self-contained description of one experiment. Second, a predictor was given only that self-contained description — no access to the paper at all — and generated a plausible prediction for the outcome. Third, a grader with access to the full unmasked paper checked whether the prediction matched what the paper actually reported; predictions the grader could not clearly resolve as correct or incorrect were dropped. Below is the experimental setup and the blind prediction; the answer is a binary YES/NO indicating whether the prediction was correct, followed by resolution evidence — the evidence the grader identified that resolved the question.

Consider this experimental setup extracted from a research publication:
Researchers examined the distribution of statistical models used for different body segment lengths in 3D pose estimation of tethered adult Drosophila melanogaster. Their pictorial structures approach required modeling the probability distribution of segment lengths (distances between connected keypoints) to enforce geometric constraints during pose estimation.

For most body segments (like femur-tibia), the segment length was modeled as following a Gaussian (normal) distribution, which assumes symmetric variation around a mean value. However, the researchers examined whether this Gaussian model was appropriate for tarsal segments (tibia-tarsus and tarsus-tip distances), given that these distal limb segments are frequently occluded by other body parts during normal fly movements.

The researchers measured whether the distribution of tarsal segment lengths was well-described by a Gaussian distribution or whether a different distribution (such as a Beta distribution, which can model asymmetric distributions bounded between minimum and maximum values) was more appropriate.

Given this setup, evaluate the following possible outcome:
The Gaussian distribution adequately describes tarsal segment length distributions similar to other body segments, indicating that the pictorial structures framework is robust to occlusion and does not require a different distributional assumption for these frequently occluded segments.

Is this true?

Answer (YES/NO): NO